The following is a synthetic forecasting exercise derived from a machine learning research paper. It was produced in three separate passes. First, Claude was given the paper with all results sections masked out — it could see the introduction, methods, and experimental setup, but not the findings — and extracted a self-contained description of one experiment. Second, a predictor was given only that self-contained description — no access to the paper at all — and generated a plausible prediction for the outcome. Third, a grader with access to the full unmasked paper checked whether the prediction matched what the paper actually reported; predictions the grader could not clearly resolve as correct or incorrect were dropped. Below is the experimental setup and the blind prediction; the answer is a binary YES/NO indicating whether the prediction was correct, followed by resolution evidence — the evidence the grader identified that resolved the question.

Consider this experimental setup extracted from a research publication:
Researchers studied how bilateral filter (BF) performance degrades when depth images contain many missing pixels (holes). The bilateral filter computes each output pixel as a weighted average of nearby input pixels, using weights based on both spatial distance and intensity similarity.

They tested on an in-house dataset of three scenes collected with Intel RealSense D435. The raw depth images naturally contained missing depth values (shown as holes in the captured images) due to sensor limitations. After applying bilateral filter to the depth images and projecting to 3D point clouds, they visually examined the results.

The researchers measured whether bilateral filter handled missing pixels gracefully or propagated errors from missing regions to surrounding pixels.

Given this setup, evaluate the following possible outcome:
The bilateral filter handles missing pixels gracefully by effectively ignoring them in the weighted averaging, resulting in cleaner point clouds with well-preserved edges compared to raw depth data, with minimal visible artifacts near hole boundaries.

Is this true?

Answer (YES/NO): NO